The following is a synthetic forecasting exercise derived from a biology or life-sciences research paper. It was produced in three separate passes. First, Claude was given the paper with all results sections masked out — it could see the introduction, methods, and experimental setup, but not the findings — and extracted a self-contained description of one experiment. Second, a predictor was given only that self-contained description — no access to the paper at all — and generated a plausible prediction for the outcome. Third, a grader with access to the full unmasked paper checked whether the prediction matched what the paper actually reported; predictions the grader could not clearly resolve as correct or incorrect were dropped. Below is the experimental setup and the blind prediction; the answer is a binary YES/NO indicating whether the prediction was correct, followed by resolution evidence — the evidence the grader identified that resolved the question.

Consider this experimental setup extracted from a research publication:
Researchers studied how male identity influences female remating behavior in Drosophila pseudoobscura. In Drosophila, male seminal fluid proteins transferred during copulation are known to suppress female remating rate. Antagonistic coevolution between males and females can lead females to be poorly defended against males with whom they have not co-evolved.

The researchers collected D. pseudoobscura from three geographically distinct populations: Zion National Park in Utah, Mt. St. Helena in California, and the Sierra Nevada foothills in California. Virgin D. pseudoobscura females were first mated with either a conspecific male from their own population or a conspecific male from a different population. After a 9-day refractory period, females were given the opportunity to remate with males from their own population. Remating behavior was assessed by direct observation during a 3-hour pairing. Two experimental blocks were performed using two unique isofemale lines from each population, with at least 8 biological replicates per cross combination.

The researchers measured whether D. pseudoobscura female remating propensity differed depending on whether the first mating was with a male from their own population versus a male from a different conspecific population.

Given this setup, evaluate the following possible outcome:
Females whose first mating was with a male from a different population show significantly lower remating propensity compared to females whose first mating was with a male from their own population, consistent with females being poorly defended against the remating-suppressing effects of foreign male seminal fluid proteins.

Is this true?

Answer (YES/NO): NO